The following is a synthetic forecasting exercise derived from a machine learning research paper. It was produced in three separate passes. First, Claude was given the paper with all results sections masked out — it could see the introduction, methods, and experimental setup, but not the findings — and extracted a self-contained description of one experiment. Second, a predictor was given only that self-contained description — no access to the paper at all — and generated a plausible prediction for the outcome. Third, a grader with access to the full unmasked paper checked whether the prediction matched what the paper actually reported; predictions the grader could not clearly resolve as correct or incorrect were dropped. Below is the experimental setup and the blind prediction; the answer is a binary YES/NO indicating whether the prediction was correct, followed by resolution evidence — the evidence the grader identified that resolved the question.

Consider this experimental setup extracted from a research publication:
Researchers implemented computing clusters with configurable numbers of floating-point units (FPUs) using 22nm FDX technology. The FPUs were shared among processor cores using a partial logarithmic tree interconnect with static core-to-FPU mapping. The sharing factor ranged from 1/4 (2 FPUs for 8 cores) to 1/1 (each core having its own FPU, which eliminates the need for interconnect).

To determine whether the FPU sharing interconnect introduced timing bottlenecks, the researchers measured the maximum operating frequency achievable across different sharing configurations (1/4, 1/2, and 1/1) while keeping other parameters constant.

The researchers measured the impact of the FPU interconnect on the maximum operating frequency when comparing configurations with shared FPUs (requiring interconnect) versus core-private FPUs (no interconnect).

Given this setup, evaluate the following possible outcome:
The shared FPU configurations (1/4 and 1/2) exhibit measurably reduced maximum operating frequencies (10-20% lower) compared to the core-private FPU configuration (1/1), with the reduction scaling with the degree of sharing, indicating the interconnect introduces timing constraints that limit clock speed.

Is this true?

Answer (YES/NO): NO